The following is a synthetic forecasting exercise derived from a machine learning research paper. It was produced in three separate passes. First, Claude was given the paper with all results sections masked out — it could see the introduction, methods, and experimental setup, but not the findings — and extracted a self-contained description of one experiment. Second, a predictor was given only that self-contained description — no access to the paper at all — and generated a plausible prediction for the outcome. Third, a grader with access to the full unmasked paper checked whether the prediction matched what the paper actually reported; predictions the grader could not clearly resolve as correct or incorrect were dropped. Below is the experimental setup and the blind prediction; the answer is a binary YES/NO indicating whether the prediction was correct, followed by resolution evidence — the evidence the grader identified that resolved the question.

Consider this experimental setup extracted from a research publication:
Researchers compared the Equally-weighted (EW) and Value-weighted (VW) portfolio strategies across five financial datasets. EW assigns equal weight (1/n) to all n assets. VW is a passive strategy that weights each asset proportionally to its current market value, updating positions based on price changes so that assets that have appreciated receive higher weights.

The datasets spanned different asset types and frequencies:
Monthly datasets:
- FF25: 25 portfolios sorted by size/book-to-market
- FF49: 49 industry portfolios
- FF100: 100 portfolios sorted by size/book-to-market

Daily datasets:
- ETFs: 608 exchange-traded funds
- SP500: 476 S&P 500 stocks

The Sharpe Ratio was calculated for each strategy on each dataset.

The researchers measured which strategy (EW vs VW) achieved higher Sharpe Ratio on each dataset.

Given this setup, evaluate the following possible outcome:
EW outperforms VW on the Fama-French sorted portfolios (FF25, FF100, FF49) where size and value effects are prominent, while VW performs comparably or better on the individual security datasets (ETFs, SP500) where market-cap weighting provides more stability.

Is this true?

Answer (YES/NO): NO